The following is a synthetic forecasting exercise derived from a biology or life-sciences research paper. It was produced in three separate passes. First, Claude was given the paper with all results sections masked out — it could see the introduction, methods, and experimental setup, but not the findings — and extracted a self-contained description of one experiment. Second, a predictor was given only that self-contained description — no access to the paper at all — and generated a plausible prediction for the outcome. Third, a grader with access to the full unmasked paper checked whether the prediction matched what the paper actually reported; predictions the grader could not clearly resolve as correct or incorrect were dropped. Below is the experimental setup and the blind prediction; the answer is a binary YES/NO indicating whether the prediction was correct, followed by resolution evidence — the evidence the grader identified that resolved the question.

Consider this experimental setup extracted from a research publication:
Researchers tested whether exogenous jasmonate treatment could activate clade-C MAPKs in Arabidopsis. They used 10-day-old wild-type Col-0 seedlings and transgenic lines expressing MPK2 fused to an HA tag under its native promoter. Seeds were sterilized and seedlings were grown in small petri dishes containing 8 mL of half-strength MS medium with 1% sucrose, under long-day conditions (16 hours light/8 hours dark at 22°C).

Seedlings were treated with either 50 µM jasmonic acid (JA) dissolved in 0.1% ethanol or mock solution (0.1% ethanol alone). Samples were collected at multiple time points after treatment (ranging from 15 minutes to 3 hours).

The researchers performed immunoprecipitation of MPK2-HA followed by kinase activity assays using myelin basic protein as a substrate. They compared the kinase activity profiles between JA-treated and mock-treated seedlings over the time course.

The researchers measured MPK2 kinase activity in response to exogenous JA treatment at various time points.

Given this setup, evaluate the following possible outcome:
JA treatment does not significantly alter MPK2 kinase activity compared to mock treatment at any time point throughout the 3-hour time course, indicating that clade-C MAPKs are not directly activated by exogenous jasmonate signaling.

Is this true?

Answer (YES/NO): NO